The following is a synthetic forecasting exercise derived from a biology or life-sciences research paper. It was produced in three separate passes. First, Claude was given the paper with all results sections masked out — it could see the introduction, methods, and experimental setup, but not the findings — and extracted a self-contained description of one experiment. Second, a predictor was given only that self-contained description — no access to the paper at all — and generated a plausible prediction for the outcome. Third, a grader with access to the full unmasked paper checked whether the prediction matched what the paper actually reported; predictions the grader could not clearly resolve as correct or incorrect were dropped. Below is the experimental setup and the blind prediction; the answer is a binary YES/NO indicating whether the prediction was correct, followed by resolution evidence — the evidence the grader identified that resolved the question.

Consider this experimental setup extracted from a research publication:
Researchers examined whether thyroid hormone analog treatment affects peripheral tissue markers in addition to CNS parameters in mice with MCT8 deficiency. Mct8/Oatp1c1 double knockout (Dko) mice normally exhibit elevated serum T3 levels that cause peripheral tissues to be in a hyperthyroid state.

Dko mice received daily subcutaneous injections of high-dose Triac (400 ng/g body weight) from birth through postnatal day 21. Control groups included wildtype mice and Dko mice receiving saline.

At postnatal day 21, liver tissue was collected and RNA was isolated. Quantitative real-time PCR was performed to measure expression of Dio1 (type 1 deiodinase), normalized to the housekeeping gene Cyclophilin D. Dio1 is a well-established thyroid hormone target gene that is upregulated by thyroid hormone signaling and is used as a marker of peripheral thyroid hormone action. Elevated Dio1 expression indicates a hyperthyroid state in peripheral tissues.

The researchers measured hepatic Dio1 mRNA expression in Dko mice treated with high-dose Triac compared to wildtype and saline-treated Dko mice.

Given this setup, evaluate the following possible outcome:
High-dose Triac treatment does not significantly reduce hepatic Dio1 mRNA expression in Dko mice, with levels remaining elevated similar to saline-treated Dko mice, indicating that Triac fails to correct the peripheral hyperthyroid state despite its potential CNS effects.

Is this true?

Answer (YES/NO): YES